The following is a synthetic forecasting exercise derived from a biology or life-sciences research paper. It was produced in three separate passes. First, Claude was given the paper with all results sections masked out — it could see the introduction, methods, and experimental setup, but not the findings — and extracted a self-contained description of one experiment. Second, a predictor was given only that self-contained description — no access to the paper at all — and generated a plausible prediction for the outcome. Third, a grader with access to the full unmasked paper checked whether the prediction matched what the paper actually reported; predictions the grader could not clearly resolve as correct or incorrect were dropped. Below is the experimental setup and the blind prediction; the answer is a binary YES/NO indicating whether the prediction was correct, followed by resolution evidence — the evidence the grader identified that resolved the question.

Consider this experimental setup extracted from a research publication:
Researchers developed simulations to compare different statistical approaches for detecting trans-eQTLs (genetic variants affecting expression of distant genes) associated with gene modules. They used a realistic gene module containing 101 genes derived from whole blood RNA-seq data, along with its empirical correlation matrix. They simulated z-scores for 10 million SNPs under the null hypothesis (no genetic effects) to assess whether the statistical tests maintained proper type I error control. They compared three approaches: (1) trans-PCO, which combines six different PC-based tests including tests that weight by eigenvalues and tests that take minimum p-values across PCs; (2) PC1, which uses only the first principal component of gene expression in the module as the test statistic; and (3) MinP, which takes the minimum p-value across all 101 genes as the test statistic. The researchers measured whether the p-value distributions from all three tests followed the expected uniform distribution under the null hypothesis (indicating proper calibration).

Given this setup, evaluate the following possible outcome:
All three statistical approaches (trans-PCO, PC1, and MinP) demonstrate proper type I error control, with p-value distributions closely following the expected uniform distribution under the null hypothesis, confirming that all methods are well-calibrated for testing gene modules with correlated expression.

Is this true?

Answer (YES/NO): YES